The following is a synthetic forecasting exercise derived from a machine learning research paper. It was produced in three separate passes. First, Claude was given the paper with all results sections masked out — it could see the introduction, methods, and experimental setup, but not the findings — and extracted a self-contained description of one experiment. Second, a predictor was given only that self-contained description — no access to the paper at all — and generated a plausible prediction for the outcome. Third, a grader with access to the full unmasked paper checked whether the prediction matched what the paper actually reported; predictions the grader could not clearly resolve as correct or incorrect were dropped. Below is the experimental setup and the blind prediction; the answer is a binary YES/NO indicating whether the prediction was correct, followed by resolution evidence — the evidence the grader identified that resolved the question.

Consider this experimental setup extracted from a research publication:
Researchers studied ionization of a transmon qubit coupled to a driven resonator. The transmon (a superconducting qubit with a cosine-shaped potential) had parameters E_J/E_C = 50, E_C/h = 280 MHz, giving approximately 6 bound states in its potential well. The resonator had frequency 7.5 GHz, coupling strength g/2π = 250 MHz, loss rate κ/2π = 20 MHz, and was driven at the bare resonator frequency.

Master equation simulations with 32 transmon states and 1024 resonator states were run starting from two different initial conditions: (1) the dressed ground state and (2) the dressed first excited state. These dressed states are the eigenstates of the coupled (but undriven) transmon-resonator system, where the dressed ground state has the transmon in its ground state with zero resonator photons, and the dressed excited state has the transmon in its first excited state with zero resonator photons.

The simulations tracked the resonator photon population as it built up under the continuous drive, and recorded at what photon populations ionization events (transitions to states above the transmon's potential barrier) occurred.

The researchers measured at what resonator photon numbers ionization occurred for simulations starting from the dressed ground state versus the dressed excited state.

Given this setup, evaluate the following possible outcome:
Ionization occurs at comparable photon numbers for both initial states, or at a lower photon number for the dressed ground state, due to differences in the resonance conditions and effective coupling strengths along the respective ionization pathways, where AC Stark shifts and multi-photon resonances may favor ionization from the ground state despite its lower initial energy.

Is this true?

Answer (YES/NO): NO